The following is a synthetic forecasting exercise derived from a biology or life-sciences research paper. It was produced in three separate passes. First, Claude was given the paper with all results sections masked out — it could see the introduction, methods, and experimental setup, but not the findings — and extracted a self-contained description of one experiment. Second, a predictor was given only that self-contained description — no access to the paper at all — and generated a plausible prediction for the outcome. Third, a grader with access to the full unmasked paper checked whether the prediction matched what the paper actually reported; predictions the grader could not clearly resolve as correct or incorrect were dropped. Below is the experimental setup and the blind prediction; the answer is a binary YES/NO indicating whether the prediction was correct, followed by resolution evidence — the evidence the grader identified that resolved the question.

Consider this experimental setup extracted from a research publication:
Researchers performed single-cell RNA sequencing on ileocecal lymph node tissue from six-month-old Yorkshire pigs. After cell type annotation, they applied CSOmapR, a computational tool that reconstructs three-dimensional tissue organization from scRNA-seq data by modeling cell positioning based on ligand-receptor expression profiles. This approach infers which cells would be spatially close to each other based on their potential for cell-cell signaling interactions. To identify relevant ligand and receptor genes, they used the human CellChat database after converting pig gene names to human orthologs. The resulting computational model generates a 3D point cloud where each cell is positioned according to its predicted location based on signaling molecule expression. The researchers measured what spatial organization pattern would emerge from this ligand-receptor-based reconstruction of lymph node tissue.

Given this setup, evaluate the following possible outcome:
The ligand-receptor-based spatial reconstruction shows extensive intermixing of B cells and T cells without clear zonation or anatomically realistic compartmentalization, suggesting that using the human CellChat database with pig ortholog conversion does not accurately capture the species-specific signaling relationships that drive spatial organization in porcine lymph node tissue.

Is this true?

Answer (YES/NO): NO